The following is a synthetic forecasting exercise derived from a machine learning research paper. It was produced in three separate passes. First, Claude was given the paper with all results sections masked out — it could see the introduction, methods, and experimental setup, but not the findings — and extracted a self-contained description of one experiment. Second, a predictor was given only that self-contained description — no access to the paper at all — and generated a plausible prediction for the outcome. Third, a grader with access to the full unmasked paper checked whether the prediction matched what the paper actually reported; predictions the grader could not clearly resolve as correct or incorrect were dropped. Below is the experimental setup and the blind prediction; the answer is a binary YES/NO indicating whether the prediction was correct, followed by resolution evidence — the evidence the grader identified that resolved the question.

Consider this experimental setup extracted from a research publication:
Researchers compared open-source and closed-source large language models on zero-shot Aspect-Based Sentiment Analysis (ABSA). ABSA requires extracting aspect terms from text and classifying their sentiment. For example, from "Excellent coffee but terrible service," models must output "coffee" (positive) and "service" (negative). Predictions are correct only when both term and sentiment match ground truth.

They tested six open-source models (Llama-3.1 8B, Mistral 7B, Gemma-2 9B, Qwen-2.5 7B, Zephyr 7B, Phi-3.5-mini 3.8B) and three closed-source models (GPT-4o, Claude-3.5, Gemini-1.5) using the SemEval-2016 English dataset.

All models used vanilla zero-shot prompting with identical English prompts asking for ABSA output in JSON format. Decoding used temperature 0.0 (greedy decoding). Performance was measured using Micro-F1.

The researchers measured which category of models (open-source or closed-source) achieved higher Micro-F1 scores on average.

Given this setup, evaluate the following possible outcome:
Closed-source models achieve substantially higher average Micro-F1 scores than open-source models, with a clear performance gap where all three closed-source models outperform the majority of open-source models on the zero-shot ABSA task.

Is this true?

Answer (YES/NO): NO